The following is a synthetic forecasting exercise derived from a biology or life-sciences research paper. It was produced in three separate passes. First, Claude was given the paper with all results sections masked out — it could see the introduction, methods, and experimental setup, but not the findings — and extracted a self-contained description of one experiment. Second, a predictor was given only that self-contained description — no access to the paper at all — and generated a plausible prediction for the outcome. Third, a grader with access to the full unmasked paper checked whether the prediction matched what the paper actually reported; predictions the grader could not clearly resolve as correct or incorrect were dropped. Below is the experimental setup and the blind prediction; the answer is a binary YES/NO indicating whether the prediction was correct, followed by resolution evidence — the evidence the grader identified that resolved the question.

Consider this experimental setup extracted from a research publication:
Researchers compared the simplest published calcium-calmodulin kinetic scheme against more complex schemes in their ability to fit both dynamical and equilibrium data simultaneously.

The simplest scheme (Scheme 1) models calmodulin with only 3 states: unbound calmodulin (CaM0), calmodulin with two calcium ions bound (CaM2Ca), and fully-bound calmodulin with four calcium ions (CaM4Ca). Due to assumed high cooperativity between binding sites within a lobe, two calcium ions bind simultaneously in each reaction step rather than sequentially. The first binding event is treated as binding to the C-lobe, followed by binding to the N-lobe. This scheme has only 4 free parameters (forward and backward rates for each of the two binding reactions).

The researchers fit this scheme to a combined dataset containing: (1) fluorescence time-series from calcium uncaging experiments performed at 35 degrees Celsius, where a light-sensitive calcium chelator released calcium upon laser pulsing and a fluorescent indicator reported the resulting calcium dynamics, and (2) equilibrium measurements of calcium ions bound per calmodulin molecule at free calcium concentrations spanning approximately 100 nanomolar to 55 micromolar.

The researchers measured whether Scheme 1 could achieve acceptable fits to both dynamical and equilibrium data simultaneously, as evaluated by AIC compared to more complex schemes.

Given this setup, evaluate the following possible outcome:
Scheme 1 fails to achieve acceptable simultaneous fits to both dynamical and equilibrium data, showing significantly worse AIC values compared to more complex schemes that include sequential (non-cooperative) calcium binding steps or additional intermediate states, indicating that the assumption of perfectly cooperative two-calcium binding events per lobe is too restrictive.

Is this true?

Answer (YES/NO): YES